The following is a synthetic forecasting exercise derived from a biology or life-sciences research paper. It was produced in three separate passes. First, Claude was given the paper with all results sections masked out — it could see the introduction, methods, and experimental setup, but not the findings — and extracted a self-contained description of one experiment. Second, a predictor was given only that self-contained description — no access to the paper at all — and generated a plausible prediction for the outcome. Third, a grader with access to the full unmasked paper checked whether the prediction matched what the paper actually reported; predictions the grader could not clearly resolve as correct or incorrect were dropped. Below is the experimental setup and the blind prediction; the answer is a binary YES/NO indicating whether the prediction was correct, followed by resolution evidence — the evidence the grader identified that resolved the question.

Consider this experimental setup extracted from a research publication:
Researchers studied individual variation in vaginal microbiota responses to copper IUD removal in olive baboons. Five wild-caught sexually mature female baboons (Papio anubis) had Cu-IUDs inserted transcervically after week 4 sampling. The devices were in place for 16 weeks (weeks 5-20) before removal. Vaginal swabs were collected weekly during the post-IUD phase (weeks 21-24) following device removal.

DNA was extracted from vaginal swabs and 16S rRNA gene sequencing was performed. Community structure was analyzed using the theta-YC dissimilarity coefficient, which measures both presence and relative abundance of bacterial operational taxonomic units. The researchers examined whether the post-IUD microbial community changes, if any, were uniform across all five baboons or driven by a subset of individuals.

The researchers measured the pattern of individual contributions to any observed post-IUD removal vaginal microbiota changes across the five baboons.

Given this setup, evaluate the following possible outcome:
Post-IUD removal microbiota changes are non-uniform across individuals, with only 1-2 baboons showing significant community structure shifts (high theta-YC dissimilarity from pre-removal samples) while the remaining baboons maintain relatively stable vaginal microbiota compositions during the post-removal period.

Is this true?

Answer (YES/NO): YES